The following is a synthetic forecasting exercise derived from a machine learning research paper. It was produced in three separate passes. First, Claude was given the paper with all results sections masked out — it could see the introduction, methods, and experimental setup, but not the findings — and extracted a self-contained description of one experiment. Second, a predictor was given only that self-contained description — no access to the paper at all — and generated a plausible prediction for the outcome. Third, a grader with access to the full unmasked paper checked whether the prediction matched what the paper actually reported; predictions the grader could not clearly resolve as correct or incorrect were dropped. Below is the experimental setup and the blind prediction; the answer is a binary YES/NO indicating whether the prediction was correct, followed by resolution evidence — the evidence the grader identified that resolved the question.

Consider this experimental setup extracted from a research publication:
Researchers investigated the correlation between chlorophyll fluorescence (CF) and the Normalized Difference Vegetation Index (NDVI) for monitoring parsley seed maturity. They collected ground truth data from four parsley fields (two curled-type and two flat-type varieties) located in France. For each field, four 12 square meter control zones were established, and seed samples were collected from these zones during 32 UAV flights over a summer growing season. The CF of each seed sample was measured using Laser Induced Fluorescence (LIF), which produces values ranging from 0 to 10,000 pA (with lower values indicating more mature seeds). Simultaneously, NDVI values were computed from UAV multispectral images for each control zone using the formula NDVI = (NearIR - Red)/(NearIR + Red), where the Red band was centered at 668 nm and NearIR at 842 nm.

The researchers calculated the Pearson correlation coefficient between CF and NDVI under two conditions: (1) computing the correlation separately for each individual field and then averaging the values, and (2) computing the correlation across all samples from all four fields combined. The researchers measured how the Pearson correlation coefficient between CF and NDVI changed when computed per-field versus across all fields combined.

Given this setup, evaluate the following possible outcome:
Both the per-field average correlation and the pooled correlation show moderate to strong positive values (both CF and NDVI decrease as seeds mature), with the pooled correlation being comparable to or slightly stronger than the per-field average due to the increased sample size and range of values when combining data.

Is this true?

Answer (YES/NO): NO